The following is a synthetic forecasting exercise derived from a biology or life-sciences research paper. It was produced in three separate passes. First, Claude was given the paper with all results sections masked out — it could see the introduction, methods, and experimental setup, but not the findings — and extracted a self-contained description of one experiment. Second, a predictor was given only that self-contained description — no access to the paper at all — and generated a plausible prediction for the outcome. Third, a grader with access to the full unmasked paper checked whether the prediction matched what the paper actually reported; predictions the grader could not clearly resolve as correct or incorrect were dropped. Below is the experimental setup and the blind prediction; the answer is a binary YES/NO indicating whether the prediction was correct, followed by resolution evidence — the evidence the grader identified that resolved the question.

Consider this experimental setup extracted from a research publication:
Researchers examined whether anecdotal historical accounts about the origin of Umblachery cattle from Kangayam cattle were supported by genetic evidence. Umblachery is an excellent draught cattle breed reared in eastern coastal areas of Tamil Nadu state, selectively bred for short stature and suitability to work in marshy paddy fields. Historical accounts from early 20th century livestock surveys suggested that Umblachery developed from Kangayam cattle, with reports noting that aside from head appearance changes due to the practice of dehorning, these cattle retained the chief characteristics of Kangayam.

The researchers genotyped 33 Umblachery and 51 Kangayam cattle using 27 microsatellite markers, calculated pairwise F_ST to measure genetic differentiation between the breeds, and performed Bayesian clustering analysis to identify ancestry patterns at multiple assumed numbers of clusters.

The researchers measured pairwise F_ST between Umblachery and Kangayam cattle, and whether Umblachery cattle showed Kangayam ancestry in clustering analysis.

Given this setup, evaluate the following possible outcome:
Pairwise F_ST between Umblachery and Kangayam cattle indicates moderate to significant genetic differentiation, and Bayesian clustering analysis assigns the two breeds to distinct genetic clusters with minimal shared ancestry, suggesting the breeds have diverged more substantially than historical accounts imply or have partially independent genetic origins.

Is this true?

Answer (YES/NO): YES